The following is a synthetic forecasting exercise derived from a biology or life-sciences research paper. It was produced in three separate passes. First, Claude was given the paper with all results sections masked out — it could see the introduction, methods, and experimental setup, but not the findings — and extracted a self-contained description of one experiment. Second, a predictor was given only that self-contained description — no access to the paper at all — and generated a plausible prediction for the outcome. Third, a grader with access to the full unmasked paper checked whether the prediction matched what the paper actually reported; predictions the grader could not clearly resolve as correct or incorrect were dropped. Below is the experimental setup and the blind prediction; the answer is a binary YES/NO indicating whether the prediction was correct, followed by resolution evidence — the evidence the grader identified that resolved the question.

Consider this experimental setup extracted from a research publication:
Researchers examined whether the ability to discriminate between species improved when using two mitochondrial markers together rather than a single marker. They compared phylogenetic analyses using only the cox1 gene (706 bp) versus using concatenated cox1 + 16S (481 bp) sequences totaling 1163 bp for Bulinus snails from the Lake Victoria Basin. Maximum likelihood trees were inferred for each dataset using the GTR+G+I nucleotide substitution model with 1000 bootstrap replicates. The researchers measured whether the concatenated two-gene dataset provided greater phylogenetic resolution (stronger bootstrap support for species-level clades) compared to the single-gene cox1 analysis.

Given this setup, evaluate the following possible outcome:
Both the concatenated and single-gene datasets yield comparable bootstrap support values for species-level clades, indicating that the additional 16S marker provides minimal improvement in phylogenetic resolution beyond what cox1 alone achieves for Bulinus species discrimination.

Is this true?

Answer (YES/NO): NO